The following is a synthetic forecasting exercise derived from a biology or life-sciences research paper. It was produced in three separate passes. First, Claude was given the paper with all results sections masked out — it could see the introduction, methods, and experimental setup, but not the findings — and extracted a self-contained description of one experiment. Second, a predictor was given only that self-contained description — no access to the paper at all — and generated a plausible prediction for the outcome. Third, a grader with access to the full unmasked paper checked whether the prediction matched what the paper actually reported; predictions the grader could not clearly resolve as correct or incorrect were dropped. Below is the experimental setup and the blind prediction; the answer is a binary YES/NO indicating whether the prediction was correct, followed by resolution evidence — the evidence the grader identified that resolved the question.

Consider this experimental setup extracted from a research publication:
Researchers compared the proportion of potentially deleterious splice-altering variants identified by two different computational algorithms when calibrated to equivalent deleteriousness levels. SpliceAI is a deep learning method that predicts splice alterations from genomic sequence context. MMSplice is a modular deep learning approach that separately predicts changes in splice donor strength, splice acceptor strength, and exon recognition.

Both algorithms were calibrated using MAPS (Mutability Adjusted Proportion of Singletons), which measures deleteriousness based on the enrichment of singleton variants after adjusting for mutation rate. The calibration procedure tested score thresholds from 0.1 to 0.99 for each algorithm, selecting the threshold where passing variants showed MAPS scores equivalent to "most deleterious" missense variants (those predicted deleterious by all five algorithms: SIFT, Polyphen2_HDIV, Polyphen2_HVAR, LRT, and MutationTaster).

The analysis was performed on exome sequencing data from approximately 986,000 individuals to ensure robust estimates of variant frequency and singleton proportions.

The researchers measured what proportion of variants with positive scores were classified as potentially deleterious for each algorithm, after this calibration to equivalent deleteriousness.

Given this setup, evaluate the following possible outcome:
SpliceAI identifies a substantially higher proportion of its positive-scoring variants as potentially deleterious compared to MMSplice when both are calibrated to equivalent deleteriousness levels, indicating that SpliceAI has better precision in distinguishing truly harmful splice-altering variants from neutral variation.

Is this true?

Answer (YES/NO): NO